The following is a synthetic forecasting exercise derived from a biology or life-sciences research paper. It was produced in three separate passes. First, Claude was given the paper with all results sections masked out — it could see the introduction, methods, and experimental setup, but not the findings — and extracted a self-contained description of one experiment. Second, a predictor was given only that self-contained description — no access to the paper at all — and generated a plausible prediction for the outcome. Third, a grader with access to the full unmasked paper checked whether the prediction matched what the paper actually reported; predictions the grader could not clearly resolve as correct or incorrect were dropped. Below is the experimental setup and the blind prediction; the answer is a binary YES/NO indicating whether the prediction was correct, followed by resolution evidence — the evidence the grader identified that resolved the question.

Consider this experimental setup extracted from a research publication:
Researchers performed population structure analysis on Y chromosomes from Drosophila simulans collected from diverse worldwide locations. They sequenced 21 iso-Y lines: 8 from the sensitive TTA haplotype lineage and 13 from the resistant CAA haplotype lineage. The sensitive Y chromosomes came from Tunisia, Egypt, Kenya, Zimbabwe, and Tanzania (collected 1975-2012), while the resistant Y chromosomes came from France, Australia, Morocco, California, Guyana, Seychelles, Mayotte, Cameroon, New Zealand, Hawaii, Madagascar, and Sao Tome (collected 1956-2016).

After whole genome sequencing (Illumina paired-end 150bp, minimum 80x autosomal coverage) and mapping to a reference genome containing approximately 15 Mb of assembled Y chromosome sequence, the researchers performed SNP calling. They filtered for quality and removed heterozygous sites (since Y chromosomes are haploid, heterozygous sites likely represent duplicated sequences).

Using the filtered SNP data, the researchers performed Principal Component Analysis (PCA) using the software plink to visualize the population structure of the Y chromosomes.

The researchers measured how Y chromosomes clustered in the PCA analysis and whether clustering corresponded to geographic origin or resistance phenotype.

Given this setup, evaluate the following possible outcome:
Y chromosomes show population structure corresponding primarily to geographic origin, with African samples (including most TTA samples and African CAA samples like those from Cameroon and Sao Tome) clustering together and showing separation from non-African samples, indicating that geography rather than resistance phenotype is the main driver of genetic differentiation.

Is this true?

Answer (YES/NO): NO